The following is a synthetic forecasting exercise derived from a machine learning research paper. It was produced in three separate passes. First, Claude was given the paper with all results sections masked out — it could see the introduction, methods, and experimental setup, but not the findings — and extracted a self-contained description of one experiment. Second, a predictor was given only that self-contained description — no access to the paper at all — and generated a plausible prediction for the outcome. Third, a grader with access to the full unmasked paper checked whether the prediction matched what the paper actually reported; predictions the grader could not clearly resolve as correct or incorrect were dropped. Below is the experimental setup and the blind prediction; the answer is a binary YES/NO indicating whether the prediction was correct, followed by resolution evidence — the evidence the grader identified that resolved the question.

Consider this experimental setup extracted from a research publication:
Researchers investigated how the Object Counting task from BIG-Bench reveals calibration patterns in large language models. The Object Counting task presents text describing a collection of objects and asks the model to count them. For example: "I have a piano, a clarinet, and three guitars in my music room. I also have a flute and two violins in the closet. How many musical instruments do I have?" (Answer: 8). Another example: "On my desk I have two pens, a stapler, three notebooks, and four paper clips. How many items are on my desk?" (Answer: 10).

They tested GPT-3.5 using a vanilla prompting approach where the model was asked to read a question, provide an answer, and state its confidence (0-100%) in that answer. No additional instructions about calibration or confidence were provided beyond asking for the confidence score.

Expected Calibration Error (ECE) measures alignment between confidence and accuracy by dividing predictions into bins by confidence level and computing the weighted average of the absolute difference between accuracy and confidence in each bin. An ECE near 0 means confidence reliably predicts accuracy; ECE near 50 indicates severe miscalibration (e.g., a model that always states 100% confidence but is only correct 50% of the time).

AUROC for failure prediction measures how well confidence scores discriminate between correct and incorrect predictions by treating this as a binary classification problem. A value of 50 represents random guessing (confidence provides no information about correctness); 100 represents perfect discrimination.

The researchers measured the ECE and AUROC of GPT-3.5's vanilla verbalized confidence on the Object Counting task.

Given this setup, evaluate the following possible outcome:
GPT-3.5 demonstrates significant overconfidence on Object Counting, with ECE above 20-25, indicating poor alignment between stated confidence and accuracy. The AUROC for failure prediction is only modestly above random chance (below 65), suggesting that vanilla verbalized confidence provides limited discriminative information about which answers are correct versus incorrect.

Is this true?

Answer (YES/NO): NO